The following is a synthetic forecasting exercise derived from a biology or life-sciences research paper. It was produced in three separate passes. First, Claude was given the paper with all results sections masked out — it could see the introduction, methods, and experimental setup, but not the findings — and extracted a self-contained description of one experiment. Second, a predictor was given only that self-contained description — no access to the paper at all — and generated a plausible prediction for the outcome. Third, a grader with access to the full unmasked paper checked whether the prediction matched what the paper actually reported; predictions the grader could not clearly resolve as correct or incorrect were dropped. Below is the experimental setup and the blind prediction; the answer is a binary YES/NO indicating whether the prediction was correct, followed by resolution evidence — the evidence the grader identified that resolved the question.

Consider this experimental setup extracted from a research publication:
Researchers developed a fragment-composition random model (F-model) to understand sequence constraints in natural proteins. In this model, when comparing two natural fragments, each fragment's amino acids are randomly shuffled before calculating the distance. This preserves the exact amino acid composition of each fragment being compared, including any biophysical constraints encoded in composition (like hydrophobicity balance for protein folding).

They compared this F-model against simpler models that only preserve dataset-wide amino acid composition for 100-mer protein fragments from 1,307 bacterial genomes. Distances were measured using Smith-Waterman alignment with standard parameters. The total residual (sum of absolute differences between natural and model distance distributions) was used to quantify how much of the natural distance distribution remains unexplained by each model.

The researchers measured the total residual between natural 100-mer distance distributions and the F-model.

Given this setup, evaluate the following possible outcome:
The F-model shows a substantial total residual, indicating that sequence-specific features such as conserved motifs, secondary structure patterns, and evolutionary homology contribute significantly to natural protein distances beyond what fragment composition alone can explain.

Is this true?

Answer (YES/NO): NO